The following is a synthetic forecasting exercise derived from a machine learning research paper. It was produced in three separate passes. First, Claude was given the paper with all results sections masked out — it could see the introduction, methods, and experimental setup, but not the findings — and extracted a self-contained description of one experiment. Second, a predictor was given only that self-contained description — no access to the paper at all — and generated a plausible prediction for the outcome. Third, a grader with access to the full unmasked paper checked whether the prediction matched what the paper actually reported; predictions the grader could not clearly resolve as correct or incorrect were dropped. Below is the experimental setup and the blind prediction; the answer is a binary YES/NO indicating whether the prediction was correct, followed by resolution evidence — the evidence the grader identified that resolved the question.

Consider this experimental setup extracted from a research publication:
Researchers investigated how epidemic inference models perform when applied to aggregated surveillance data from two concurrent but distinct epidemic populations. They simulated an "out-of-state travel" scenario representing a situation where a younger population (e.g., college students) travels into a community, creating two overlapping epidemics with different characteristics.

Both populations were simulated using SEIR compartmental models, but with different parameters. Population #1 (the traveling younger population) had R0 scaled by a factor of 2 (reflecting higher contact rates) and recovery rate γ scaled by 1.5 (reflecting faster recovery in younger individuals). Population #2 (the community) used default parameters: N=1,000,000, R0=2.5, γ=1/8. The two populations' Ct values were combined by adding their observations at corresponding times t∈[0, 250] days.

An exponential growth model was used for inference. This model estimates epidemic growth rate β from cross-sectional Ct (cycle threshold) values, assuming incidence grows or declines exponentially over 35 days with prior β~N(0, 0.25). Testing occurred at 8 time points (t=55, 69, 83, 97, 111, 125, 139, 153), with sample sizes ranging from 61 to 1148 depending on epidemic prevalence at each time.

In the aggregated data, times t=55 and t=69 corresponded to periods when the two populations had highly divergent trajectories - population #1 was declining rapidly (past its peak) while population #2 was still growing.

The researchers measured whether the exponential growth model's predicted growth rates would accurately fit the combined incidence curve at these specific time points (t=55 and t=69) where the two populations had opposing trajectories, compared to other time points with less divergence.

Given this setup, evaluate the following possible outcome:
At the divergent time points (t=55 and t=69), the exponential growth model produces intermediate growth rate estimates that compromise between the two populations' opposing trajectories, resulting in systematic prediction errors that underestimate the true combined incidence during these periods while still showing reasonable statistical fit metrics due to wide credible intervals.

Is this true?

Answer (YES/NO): NO